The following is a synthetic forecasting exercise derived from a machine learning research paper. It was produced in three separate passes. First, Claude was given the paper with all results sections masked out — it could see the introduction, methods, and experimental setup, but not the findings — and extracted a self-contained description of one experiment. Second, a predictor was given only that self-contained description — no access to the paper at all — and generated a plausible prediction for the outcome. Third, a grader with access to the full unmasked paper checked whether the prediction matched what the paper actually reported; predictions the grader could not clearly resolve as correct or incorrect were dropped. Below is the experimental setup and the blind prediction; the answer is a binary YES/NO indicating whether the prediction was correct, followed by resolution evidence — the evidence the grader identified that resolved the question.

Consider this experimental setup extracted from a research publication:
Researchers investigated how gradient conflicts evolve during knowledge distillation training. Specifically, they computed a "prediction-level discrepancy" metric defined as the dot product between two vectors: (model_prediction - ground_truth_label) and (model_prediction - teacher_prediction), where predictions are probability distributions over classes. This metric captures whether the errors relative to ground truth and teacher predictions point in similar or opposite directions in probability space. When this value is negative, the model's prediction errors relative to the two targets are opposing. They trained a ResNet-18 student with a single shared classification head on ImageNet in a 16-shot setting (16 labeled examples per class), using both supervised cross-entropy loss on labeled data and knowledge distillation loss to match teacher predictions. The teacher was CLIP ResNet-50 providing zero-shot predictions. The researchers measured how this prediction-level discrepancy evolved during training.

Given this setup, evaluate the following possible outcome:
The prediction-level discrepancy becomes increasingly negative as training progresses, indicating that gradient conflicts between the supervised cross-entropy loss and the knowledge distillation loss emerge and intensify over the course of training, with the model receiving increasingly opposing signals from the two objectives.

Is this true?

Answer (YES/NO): YES